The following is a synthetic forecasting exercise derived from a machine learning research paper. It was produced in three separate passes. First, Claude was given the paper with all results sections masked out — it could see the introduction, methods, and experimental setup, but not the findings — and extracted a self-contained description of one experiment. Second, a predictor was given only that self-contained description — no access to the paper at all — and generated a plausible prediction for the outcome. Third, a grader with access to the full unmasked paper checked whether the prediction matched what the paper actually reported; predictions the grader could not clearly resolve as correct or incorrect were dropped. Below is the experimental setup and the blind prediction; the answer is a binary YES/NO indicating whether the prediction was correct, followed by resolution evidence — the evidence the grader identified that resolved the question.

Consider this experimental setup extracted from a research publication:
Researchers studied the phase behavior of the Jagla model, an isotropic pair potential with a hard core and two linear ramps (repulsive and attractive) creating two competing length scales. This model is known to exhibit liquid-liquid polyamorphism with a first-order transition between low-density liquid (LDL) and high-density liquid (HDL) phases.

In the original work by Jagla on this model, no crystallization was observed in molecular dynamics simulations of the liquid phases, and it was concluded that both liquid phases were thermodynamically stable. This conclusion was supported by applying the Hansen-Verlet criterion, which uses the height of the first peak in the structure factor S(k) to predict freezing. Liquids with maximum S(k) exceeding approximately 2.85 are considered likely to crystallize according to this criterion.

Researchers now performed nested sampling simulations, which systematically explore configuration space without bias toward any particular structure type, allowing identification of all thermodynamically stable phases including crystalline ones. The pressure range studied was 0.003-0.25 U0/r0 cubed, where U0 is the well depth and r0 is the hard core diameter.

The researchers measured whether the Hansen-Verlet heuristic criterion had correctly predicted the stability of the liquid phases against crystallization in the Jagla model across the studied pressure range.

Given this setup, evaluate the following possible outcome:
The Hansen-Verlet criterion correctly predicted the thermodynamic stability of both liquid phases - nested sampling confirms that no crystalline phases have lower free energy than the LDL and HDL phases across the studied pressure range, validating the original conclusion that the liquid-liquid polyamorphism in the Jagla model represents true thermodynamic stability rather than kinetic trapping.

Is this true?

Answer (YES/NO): NO